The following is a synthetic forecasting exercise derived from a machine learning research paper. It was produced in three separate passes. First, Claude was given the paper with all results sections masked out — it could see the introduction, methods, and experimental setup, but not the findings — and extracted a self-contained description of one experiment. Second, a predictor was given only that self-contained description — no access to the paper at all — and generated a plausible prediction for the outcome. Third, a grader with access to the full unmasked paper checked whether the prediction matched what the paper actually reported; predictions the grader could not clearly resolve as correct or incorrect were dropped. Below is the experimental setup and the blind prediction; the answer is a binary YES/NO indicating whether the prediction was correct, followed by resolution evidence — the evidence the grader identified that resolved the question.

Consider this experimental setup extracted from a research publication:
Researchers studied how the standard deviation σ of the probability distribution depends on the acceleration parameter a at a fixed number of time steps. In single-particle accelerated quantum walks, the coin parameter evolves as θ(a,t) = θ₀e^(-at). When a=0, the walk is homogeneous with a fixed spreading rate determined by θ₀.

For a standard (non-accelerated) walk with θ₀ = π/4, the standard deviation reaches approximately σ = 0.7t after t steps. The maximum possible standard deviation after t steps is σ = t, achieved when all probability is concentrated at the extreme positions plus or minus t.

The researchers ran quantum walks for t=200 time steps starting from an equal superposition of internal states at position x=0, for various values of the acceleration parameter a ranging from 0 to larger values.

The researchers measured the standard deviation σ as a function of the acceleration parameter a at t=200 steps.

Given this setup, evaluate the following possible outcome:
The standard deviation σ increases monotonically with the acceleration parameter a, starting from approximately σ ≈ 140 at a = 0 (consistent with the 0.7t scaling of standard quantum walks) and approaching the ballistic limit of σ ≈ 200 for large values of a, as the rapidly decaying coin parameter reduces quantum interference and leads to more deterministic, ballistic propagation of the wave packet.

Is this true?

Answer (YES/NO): YES